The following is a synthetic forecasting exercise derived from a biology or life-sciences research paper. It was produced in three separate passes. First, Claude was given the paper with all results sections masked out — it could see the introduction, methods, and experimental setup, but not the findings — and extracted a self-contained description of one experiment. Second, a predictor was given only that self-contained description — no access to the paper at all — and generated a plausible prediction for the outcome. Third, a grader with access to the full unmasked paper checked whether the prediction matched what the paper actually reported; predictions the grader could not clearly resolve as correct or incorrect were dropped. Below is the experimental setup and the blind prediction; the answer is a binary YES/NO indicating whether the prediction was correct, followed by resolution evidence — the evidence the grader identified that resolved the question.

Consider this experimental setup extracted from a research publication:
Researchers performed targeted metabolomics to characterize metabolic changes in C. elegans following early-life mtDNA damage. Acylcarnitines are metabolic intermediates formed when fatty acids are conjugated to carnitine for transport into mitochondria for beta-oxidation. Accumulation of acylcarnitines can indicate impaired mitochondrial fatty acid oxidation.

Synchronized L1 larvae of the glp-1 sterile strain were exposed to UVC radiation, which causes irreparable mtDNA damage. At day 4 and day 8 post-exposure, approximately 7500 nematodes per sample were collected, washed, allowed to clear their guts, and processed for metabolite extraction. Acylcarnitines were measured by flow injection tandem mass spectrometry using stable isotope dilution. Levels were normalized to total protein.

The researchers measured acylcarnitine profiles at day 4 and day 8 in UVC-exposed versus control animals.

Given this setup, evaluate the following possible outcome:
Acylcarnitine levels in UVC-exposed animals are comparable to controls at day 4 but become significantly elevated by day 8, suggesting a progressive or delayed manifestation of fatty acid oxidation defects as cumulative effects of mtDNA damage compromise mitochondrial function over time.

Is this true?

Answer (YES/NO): NO